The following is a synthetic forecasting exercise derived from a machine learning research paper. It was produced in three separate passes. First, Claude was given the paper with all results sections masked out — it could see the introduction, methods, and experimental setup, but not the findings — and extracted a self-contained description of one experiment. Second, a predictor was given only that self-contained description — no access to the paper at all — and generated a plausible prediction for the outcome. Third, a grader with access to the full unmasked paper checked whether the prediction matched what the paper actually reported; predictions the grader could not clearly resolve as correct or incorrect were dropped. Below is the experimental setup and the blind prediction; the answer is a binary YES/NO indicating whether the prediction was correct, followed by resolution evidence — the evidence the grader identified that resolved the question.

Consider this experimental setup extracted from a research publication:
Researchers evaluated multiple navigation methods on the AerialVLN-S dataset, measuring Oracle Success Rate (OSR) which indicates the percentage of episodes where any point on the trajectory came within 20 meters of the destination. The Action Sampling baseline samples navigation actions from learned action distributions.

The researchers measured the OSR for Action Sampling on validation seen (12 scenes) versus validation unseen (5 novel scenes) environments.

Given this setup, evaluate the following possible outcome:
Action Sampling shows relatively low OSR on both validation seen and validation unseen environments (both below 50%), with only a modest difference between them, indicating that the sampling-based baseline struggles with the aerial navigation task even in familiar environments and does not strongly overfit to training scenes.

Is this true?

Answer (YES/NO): NO